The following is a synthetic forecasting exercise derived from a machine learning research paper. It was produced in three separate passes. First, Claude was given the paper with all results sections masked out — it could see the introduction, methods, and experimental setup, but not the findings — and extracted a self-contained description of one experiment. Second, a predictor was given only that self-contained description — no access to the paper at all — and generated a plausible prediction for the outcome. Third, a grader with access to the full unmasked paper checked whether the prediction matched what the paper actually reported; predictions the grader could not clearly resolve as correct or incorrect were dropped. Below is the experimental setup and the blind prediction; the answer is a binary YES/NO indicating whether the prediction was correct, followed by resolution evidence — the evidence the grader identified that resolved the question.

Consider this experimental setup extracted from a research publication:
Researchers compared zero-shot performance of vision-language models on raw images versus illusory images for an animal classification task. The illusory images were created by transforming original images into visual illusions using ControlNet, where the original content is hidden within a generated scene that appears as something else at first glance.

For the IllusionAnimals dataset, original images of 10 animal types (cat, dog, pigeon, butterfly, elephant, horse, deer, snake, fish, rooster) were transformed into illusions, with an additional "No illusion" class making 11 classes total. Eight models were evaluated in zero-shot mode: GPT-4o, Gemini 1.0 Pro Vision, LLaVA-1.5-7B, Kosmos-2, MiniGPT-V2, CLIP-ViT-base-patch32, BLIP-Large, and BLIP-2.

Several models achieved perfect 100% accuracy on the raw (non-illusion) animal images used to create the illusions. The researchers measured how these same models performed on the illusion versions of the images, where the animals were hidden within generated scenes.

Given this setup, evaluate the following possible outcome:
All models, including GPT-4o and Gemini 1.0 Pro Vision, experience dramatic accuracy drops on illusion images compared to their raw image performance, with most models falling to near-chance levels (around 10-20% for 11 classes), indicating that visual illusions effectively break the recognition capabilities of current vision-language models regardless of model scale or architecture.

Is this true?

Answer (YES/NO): NO